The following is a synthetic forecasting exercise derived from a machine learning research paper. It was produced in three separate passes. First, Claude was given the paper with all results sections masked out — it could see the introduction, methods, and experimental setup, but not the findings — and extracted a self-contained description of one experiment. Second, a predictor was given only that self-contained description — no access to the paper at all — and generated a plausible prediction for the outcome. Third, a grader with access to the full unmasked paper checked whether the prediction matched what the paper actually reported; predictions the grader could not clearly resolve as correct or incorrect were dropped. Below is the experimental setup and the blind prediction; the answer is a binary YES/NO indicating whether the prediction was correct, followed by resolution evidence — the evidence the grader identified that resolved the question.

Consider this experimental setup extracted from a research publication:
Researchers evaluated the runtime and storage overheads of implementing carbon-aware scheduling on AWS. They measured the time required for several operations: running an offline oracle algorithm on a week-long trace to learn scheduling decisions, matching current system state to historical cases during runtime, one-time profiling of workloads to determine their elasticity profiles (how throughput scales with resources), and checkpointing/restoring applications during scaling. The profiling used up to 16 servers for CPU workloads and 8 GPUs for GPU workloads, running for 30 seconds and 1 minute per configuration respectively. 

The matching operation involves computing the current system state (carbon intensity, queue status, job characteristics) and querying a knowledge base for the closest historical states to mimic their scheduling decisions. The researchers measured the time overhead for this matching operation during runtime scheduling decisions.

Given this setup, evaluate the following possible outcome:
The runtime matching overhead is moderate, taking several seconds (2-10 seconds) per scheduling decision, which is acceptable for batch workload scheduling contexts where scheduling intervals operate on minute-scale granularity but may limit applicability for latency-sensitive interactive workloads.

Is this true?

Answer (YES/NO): NO